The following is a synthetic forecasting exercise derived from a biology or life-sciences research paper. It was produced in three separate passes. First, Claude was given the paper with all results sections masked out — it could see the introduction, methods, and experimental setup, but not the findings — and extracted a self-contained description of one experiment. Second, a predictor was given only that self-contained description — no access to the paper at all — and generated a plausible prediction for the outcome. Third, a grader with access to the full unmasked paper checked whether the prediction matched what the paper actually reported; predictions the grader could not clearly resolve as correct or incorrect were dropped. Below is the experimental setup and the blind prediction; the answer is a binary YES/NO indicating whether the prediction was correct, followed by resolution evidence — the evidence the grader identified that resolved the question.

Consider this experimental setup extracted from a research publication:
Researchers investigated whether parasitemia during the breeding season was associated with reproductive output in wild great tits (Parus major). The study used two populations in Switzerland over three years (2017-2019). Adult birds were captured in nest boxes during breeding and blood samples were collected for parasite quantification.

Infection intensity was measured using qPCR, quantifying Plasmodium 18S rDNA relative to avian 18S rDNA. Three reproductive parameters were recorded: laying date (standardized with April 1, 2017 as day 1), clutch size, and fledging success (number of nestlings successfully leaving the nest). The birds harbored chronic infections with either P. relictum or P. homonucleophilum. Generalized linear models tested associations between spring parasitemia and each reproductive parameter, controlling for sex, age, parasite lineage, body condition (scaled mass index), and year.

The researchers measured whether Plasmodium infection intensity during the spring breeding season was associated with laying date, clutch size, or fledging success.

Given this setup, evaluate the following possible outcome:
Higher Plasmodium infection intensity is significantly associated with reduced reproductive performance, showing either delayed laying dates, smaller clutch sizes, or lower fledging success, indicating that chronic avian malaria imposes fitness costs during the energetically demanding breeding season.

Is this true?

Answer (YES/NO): NO